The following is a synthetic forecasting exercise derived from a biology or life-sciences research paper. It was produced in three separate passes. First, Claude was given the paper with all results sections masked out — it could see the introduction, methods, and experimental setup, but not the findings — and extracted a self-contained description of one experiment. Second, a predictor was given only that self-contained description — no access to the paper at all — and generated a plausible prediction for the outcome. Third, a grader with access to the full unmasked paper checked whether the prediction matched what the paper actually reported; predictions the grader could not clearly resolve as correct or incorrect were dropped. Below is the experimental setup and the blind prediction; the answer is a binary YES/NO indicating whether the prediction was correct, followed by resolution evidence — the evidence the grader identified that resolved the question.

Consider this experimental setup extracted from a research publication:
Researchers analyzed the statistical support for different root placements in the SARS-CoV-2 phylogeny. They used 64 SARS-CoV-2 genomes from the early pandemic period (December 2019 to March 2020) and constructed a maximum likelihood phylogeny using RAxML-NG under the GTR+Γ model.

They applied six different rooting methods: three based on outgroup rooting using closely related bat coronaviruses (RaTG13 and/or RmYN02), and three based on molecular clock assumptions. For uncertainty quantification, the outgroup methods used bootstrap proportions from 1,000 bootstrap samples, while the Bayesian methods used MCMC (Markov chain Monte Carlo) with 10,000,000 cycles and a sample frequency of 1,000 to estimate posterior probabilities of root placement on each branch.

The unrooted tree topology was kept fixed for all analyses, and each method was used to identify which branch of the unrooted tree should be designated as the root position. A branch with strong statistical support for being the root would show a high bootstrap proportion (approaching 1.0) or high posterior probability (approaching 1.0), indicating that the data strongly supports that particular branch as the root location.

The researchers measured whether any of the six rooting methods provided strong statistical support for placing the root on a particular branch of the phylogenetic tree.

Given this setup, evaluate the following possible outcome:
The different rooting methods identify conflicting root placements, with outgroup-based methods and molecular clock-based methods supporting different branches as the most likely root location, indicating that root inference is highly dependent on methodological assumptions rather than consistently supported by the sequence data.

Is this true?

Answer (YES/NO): YES